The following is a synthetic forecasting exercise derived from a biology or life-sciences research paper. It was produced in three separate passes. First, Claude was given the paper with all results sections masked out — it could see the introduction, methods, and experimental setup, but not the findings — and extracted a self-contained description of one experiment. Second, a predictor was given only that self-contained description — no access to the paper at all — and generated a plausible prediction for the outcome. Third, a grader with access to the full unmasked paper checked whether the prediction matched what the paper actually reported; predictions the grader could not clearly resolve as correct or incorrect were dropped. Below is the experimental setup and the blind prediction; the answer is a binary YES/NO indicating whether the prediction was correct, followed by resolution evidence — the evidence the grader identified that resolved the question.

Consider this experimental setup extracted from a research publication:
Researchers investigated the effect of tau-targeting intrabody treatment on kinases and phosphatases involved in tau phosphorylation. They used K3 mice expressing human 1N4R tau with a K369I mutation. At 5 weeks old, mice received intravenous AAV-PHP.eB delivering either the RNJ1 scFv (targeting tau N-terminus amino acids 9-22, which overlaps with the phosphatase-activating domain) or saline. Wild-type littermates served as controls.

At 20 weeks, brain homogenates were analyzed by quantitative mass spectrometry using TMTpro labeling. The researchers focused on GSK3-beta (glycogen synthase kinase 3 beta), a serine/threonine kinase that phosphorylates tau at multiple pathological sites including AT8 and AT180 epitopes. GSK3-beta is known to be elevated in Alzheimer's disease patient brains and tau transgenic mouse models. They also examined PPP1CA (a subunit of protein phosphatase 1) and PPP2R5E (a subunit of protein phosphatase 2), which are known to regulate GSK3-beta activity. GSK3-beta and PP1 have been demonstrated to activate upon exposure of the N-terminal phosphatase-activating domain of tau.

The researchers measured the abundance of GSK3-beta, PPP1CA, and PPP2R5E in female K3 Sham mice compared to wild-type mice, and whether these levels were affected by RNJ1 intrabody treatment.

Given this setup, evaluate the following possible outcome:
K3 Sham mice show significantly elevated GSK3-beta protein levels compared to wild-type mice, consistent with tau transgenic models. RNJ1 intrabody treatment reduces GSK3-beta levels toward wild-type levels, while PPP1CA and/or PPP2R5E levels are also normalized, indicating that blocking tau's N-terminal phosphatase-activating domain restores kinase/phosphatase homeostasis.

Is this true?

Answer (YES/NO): YES